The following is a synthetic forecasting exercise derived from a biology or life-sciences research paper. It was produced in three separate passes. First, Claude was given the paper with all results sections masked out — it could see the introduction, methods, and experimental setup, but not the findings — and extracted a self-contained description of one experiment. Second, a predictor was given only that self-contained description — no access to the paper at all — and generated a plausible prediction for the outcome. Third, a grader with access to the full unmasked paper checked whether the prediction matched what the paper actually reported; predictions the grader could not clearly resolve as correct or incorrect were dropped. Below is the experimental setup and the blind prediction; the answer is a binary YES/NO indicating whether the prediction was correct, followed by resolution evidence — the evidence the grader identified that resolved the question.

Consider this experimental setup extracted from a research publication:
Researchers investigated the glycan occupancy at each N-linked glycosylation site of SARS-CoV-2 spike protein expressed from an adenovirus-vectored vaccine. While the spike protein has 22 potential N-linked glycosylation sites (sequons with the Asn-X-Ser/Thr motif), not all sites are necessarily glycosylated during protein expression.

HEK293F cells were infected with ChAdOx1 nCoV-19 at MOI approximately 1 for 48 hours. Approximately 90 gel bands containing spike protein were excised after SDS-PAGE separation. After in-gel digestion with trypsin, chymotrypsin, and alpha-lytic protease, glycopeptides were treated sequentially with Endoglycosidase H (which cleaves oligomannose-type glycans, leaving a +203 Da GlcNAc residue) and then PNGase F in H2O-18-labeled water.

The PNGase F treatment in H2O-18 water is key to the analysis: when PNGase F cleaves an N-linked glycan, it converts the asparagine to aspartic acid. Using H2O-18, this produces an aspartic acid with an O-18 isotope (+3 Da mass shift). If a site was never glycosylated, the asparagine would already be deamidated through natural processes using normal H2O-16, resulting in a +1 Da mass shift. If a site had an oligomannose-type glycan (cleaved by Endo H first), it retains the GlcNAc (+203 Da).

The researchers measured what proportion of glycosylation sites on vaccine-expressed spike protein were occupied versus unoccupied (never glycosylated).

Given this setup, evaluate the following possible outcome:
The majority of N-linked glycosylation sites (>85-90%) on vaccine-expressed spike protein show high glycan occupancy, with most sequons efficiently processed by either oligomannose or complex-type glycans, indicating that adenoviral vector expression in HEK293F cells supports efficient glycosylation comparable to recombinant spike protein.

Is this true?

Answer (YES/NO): YES